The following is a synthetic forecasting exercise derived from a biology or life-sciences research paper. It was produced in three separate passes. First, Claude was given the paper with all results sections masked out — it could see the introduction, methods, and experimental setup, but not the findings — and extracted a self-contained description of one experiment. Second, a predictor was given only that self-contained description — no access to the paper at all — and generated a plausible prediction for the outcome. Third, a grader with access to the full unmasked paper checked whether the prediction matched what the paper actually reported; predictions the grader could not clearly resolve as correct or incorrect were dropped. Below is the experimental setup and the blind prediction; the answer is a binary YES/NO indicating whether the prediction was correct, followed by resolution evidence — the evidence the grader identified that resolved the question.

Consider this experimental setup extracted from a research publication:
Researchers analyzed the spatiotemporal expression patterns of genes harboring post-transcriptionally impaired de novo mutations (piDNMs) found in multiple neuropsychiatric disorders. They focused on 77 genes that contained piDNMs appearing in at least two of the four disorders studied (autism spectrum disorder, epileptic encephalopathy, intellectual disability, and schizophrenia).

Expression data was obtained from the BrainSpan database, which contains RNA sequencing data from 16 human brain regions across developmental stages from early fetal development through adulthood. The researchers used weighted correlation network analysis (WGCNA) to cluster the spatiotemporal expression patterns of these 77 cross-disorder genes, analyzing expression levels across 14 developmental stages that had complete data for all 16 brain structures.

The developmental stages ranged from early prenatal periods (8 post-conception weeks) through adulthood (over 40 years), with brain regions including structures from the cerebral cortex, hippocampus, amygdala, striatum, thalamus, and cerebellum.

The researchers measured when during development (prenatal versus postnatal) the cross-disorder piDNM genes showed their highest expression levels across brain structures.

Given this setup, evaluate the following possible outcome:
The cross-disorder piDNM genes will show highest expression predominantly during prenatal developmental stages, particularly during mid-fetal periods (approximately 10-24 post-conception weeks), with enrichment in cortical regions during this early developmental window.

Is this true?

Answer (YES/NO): YES